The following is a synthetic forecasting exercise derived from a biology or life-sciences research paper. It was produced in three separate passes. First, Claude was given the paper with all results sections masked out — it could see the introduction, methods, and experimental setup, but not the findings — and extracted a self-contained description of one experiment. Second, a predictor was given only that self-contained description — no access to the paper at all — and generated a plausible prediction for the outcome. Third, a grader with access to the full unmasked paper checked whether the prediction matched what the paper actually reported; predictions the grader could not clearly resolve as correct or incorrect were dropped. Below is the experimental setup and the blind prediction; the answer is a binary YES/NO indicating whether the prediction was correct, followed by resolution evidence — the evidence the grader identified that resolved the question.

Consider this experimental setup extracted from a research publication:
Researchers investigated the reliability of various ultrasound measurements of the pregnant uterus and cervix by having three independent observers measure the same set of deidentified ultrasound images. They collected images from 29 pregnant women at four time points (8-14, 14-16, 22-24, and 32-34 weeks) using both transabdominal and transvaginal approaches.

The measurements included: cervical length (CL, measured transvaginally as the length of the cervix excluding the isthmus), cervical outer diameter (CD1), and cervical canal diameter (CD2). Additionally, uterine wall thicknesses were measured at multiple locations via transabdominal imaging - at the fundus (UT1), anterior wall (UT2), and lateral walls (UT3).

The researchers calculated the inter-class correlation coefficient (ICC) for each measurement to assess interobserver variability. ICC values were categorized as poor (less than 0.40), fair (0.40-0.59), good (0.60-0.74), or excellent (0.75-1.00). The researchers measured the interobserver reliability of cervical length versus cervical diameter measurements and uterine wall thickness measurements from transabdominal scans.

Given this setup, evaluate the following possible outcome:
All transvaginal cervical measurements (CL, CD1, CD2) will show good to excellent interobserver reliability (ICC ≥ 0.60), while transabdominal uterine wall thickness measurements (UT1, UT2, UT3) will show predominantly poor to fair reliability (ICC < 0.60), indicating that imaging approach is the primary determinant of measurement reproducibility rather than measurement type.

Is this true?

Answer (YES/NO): NO